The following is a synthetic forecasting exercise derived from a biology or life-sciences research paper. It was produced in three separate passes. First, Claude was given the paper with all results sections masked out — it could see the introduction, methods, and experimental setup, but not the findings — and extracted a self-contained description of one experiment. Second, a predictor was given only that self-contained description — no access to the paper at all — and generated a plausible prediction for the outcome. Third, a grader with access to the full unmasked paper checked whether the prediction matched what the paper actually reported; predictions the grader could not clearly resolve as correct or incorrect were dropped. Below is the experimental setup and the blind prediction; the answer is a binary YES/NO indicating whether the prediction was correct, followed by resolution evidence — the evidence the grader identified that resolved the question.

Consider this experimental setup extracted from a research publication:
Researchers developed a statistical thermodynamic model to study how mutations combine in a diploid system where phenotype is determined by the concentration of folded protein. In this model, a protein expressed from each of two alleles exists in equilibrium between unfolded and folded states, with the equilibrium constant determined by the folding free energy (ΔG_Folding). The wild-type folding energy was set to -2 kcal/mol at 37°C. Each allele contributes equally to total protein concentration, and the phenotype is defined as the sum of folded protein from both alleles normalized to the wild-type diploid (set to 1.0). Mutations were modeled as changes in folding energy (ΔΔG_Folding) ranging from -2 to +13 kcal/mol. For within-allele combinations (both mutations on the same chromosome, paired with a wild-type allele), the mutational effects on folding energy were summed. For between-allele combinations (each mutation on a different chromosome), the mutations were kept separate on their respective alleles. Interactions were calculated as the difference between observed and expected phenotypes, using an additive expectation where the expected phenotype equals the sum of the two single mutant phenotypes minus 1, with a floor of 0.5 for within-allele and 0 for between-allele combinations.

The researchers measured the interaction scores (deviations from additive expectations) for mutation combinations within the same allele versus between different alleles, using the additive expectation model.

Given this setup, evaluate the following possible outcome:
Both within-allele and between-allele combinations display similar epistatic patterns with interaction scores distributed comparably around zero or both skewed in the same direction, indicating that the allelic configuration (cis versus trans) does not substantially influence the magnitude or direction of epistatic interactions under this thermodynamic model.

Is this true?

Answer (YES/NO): NO